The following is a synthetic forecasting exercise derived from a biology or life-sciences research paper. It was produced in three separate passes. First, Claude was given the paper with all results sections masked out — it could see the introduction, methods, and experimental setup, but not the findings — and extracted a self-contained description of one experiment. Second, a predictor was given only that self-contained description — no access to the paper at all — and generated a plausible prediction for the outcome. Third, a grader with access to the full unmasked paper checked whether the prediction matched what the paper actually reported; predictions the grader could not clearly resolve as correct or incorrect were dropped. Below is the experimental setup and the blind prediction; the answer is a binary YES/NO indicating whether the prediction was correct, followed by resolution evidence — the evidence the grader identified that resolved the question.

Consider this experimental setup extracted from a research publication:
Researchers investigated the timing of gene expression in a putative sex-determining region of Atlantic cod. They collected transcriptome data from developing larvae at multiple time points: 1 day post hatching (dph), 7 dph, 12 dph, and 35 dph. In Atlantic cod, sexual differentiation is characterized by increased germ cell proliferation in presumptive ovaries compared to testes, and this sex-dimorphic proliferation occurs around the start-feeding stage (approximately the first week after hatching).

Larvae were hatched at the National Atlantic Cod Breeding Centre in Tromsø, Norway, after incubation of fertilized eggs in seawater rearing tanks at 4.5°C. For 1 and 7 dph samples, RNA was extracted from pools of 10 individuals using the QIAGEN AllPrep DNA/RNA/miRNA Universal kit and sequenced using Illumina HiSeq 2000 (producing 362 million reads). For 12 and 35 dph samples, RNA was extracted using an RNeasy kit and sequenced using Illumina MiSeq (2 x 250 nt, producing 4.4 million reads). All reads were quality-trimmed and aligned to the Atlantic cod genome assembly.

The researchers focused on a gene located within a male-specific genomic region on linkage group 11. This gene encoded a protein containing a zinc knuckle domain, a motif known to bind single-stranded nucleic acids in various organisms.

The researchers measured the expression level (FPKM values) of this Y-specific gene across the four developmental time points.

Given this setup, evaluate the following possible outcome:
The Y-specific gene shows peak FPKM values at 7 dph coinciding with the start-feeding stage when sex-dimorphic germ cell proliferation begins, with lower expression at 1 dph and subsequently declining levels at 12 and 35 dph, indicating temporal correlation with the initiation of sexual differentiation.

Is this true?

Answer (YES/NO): NO